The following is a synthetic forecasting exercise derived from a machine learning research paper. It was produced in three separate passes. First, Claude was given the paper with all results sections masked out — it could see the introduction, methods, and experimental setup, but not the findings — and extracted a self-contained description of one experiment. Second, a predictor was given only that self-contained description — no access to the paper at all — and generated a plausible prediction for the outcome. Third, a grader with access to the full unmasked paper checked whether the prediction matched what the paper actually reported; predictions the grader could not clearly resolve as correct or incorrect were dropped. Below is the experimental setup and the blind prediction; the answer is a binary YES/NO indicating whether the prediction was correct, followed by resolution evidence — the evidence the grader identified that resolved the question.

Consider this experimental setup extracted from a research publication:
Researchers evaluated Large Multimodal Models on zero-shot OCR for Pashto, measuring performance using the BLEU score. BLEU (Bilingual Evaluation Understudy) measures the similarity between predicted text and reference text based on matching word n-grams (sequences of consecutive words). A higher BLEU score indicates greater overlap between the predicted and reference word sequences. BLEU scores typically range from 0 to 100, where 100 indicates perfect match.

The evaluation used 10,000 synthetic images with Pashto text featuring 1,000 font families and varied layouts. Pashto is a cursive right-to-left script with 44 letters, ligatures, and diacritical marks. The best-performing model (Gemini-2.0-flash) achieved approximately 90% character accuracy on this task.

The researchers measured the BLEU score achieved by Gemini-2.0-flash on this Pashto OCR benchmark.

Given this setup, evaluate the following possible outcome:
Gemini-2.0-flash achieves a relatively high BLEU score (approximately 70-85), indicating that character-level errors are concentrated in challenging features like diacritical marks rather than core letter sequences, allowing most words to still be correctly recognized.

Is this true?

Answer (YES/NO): NO